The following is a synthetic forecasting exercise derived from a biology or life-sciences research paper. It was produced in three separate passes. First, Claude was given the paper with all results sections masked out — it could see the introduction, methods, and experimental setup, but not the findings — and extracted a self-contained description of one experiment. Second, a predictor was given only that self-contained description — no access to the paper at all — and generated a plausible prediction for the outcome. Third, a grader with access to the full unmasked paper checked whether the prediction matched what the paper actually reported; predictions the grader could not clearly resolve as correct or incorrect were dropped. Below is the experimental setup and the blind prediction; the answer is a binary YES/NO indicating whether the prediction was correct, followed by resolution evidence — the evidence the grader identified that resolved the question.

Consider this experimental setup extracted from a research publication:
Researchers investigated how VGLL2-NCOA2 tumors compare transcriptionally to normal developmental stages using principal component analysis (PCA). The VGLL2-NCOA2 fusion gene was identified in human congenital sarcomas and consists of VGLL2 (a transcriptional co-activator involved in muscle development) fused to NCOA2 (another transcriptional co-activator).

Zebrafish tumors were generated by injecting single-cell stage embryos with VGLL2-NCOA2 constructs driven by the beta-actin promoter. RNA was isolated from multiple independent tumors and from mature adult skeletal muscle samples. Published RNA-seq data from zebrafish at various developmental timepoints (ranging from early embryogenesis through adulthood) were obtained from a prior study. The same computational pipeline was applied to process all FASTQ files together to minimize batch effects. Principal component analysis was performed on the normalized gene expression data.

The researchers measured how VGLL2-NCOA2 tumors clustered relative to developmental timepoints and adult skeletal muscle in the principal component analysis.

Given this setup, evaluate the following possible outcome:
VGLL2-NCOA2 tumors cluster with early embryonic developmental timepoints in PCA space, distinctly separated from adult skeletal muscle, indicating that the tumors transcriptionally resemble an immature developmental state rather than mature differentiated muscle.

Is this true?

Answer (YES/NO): NO